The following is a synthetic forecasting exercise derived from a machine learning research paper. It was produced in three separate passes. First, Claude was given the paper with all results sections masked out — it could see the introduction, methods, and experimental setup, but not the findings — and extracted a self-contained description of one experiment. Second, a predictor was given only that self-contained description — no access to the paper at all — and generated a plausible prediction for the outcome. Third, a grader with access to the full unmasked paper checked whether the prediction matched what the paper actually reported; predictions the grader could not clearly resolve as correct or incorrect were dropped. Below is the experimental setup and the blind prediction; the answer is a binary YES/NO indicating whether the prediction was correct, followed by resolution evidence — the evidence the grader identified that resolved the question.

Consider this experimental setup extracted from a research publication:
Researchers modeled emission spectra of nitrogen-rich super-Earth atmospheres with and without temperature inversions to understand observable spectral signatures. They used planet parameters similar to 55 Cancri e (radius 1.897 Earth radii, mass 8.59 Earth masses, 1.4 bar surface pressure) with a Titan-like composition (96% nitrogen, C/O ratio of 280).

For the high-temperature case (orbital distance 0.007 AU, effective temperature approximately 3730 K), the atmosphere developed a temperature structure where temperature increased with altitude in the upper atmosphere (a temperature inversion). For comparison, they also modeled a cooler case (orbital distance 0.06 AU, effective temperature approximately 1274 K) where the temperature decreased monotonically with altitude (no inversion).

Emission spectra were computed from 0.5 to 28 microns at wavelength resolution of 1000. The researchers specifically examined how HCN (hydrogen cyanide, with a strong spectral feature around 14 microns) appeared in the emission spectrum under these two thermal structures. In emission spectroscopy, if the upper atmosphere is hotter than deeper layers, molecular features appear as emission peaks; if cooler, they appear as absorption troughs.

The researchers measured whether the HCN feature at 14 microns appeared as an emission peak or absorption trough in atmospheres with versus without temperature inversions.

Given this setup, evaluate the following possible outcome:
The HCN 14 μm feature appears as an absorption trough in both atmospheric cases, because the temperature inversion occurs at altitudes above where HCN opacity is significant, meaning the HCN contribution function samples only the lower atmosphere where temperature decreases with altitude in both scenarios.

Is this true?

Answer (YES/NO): NO